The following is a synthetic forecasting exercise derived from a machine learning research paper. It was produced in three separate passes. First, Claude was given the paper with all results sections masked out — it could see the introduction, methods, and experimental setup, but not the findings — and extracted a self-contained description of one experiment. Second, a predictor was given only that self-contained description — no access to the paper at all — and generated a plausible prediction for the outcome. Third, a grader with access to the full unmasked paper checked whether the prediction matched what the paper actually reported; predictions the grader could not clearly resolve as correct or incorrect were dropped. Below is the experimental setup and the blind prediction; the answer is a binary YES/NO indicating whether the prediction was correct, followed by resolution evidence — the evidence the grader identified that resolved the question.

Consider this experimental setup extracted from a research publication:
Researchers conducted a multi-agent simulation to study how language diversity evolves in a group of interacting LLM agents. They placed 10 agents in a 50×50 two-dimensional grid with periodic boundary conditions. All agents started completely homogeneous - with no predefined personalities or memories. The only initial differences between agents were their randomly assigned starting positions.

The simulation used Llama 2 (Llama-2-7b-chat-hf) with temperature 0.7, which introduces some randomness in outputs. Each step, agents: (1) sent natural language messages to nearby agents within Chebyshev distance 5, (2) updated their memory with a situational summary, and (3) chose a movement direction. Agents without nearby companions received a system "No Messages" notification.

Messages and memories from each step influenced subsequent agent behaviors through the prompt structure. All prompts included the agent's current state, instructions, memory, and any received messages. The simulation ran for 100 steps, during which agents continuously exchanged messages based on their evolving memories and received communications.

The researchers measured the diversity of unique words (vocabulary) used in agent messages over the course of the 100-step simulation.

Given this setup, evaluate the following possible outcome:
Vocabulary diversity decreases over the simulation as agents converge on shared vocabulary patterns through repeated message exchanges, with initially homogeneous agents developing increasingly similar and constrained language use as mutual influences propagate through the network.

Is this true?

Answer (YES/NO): NO